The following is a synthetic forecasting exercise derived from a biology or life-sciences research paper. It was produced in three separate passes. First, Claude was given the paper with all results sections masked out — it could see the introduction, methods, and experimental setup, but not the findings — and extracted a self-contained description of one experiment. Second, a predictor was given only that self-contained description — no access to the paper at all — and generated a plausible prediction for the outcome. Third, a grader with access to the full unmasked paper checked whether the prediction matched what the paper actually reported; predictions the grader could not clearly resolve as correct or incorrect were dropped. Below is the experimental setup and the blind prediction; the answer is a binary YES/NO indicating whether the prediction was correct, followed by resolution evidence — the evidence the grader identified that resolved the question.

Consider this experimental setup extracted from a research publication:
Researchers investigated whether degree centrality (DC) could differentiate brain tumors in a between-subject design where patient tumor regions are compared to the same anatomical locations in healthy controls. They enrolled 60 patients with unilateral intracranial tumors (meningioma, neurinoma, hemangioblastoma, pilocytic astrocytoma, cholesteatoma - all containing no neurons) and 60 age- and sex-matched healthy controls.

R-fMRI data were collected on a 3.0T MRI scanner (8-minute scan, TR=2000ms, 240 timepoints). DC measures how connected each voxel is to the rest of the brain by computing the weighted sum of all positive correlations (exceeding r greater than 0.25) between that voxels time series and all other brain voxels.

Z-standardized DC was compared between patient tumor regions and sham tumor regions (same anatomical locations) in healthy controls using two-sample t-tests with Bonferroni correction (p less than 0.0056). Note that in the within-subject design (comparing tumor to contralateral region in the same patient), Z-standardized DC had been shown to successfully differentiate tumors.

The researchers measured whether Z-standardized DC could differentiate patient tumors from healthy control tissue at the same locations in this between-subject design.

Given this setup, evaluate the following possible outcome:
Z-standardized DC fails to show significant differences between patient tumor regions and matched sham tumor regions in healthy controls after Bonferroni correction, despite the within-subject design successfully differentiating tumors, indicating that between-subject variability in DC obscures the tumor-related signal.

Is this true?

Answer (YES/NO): YES